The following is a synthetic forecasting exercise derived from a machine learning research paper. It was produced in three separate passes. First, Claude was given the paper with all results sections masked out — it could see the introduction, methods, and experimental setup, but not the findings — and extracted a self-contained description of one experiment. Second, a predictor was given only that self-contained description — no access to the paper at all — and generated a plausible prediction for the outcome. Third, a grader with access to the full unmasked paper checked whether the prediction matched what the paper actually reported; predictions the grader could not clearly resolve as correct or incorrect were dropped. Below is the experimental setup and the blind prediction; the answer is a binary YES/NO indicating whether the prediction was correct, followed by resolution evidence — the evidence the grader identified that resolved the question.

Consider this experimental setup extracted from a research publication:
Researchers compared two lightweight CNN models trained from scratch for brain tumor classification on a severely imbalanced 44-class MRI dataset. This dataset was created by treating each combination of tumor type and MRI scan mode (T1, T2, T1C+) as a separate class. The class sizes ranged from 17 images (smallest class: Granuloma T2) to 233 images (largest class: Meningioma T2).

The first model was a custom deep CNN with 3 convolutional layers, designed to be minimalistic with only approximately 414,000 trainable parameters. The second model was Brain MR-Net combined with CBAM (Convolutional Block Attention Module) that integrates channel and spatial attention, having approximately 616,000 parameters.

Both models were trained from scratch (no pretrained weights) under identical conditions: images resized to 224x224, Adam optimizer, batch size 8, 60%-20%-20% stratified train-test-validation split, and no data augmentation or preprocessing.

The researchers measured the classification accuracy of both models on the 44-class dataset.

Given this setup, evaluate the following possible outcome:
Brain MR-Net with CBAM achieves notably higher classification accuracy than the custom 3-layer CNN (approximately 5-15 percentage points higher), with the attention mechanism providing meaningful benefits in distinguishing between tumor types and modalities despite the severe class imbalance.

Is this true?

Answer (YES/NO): NO